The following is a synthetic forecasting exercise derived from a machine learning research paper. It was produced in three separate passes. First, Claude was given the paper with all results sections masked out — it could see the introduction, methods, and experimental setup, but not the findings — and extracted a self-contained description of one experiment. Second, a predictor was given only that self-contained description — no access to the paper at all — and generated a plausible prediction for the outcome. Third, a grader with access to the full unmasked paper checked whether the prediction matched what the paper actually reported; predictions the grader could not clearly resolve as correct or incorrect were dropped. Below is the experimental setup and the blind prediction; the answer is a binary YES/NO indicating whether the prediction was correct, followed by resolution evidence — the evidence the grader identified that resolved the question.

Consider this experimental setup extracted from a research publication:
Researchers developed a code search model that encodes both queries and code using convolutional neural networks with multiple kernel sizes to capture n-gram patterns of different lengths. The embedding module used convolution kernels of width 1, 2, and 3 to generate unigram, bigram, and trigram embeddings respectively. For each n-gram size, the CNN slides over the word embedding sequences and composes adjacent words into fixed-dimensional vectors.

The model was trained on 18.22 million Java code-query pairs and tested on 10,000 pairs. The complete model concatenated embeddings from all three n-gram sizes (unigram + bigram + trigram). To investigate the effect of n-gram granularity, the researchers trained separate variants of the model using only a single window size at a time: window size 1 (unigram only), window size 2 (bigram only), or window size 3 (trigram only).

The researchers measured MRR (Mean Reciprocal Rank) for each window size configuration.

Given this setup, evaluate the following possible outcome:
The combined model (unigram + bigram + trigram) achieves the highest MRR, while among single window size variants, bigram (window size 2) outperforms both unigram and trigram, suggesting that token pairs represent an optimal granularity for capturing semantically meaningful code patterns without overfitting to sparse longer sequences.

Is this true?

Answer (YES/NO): NO